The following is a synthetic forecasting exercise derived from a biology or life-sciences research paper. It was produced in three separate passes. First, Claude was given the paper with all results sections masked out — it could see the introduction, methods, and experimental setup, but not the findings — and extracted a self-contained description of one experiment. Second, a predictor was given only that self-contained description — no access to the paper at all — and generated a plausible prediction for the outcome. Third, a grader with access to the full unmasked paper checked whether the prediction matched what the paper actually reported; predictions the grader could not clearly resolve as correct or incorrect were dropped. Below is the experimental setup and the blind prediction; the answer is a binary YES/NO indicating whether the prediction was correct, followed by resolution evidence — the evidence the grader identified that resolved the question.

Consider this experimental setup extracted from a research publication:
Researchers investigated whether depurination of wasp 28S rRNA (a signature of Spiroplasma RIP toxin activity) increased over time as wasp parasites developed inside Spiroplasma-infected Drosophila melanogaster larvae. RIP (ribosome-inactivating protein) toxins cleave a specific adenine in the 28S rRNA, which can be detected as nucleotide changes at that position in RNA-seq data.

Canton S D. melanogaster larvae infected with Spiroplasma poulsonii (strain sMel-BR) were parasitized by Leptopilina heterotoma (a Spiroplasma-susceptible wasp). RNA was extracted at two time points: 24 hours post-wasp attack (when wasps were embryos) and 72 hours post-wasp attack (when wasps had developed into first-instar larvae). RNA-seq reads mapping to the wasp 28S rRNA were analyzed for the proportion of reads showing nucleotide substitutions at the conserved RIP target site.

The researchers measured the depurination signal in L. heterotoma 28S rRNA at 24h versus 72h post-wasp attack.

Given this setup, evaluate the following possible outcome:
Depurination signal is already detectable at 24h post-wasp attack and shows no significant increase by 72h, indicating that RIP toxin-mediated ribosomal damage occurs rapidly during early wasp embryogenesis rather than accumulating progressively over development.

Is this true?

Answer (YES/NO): NO